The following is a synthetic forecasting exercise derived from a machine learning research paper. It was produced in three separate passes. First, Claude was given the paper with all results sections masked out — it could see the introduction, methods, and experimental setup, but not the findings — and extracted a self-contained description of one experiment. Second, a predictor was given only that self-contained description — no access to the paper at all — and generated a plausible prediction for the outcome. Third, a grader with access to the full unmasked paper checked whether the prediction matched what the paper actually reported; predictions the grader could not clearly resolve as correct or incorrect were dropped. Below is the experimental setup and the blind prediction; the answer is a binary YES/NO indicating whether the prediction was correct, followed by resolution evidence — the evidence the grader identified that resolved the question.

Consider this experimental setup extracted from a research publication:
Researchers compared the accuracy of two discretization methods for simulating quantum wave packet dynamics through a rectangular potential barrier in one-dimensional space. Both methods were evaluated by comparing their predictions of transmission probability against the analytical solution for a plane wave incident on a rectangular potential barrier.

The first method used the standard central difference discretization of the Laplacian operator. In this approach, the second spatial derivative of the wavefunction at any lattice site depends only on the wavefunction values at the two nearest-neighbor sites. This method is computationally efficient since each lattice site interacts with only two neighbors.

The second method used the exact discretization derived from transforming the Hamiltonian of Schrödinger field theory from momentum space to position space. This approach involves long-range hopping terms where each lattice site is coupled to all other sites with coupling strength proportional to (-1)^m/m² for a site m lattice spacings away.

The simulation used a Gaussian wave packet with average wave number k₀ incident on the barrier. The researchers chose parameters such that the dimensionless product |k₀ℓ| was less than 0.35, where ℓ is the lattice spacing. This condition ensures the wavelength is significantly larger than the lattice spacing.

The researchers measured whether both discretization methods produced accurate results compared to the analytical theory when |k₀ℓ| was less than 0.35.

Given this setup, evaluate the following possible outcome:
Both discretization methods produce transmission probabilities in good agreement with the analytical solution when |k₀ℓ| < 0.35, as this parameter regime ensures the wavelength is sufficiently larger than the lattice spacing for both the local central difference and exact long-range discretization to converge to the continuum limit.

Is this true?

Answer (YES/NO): YES